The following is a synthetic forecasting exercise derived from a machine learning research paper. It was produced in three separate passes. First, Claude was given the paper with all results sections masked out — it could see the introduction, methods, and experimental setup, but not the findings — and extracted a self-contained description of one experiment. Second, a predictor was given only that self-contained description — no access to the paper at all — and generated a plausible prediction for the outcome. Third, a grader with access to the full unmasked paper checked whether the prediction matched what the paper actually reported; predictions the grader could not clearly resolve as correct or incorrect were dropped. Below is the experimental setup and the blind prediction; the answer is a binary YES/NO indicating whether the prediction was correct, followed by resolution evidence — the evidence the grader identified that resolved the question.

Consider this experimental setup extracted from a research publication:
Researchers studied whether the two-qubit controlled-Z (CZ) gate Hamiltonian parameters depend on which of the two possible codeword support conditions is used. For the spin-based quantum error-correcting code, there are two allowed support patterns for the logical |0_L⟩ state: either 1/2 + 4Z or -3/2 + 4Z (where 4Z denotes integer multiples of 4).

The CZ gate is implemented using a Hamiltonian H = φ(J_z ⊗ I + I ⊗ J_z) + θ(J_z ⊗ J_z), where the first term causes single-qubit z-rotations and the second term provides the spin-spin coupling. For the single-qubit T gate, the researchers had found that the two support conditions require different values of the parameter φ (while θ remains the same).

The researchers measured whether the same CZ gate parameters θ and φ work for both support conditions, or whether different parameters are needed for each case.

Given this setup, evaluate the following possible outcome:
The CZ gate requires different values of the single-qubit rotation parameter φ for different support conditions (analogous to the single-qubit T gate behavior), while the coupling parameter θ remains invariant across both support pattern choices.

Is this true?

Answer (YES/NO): NO